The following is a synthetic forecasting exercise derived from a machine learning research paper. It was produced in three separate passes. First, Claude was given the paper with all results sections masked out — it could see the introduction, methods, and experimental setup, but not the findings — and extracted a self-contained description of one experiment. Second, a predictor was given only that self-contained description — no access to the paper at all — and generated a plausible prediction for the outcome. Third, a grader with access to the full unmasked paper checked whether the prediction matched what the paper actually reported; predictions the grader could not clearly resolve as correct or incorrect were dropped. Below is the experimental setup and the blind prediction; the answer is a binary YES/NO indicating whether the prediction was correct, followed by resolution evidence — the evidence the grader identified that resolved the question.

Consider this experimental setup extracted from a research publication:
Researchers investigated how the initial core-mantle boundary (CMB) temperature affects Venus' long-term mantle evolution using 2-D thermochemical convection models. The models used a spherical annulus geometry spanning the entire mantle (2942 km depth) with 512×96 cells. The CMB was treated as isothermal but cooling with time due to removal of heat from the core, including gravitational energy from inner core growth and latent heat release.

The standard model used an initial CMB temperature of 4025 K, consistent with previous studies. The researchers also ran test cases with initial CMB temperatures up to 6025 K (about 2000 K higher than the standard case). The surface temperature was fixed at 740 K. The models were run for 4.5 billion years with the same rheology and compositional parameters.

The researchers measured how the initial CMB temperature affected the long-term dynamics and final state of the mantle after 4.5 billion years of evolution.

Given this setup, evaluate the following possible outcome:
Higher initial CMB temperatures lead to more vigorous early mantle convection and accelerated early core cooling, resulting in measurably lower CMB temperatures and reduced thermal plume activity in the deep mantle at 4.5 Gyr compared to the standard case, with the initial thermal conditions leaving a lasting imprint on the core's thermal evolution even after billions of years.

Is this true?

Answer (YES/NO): NO